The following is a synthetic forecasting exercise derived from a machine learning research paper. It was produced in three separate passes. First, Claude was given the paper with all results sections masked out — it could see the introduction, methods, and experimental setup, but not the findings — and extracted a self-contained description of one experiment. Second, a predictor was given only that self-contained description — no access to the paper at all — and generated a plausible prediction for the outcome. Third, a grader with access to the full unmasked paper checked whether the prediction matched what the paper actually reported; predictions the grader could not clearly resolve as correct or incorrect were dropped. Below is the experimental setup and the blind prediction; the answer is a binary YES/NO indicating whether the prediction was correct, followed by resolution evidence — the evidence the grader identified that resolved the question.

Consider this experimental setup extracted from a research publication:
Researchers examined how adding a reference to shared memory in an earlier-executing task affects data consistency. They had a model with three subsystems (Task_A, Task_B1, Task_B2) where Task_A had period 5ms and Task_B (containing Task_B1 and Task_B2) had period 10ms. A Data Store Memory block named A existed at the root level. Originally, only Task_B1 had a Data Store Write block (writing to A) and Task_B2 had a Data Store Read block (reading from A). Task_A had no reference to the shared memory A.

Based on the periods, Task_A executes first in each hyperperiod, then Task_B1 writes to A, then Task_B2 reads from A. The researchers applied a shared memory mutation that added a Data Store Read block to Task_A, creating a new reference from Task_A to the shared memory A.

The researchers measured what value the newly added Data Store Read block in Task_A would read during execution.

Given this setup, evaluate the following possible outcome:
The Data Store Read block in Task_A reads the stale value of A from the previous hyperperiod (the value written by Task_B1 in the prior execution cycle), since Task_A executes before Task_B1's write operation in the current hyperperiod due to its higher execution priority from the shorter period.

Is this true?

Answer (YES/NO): NO